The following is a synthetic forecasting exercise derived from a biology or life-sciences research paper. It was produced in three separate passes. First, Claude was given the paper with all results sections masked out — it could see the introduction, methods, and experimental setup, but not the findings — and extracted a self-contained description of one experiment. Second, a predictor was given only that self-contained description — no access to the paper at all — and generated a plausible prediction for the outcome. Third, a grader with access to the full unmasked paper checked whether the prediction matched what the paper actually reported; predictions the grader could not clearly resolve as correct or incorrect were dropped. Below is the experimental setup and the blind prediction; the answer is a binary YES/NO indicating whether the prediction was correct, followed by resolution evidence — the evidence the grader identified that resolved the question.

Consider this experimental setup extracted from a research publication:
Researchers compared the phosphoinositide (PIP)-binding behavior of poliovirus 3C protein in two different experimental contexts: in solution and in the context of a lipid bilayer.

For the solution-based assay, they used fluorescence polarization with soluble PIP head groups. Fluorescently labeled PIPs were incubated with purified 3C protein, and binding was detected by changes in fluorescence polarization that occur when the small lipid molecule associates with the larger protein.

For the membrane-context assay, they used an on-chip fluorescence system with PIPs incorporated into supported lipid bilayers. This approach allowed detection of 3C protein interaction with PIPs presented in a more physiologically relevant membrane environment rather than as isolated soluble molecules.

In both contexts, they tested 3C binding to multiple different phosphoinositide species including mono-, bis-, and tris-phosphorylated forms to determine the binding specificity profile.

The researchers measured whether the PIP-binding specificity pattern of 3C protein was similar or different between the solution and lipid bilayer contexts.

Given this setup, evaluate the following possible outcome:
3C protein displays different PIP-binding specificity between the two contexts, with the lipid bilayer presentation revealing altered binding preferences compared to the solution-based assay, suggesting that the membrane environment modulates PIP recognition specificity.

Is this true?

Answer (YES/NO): YES